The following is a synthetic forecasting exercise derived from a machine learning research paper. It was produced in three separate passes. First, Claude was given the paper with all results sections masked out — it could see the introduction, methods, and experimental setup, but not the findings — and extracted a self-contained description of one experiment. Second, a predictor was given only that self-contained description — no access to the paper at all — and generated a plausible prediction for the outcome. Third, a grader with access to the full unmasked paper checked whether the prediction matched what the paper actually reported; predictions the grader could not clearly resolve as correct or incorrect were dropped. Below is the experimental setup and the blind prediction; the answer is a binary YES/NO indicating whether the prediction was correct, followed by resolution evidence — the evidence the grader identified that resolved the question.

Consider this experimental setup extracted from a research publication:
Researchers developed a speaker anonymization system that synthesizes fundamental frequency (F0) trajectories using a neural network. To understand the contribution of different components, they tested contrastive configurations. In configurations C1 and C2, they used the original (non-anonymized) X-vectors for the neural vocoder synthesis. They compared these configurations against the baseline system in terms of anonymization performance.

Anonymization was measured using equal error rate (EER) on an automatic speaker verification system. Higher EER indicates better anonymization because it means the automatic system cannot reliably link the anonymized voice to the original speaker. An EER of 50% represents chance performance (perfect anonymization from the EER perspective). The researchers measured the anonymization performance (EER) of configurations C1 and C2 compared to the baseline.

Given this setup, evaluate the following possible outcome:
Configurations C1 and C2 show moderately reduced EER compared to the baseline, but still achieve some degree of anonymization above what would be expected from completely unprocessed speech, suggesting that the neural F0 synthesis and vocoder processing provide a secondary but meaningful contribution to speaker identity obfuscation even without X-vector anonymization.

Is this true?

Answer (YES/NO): NO